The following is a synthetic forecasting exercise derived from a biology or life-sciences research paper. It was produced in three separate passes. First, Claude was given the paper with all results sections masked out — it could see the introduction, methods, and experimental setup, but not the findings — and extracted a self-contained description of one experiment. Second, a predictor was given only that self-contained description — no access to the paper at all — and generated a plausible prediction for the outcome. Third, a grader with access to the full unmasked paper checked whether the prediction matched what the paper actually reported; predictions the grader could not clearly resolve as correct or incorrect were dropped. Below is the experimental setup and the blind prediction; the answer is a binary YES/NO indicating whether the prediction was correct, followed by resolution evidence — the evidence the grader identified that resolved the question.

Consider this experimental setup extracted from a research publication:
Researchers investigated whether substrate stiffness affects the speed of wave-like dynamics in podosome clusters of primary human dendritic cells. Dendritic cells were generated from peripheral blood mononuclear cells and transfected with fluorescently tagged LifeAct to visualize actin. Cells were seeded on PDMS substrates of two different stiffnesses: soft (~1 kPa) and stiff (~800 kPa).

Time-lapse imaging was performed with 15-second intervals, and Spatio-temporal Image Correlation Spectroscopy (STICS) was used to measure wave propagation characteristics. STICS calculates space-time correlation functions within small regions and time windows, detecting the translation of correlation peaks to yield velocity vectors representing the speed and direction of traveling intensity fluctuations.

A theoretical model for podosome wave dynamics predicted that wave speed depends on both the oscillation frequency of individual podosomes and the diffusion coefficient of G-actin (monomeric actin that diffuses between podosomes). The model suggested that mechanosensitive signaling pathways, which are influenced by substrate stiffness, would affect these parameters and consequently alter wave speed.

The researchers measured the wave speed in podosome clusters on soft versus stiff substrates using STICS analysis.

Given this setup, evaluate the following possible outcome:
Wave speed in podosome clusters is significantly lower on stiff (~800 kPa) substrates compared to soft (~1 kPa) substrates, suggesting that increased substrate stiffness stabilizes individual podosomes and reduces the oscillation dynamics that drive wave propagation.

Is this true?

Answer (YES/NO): NO